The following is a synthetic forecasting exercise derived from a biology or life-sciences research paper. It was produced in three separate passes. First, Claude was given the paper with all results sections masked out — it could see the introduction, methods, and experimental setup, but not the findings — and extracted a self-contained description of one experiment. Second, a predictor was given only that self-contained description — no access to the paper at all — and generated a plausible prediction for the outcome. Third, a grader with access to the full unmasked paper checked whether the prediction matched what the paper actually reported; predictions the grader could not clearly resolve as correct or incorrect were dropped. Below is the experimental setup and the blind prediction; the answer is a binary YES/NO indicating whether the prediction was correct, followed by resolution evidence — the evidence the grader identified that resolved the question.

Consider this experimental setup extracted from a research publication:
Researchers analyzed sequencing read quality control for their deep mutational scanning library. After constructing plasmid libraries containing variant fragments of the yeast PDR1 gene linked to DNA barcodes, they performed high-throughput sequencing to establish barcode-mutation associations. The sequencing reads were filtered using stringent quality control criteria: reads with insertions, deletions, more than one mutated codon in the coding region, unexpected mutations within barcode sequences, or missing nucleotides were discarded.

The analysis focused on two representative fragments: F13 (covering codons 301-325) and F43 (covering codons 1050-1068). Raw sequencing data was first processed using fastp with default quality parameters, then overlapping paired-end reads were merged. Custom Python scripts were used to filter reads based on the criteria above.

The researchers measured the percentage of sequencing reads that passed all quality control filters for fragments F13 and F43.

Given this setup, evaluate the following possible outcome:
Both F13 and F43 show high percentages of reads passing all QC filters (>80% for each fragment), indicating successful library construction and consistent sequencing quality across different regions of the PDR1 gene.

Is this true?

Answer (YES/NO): NO